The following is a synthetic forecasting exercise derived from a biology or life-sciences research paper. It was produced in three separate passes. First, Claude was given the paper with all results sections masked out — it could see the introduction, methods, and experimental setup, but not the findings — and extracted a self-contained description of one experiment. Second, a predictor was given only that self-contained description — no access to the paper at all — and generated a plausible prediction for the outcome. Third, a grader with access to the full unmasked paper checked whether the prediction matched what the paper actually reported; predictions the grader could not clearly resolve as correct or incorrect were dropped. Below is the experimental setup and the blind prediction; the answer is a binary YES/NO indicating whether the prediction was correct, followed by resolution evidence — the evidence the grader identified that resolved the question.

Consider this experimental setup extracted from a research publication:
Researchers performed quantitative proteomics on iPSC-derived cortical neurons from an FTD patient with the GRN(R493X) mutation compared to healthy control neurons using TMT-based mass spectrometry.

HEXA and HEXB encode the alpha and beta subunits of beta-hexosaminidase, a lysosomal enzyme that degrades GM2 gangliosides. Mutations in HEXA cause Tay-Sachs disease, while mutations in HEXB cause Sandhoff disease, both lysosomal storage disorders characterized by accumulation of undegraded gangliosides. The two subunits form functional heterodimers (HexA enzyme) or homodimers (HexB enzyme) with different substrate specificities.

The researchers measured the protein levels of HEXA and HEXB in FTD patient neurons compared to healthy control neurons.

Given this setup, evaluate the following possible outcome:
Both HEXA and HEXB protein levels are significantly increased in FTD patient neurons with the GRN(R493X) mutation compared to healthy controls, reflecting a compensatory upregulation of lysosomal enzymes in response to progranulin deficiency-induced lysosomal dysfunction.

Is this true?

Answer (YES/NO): YES